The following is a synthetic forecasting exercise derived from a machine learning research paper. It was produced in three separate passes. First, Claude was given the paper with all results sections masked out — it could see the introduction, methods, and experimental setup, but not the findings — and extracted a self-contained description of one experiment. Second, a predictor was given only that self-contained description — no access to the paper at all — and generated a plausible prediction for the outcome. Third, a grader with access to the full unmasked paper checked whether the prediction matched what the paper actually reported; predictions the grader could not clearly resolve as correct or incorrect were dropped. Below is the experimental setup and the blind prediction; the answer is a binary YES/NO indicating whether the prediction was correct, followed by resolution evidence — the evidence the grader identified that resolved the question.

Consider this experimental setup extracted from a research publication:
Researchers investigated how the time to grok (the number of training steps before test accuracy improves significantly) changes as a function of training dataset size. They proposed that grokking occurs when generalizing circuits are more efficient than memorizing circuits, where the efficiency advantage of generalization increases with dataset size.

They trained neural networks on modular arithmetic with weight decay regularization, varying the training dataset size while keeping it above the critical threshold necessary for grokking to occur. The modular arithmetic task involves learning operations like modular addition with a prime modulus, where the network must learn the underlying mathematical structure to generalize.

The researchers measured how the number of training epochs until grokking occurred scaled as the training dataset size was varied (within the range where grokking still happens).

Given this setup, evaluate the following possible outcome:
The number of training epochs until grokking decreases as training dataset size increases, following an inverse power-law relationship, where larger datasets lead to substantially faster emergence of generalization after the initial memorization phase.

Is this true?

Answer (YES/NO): NO